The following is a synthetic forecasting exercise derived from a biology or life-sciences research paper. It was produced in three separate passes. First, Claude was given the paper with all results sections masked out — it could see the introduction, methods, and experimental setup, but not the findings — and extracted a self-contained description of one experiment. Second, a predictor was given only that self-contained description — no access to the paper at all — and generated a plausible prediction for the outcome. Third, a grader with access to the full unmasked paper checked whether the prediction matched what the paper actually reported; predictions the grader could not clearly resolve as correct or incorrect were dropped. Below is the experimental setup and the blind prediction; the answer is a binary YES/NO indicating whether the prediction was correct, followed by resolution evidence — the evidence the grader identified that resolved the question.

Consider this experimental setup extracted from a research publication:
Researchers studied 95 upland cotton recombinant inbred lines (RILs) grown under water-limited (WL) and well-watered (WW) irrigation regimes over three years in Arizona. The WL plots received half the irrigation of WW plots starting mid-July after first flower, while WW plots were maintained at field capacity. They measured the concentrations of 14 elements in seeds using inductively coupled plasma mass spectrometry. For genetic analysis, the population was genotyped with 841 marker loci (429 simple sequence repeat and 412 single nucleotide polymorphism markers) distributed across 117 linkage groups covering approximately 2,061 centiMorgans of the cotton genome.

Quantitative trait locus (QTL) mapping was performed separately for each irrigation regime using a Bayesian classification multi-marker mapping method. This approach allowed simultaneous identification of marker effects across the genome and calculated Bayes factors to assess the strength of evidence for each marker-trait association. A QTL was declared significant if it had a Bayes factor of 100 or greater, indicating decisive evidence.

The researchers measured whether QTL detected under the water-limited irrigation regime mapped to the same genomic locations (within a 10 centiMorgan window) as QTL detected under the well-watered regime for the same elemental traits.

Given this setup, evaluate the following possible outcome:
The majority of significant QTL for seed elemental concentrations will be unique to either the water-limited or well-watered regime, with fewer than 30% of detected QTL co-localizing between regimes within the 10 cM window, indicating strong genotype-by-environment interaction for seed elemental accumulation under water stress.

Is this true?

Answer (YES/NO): NO